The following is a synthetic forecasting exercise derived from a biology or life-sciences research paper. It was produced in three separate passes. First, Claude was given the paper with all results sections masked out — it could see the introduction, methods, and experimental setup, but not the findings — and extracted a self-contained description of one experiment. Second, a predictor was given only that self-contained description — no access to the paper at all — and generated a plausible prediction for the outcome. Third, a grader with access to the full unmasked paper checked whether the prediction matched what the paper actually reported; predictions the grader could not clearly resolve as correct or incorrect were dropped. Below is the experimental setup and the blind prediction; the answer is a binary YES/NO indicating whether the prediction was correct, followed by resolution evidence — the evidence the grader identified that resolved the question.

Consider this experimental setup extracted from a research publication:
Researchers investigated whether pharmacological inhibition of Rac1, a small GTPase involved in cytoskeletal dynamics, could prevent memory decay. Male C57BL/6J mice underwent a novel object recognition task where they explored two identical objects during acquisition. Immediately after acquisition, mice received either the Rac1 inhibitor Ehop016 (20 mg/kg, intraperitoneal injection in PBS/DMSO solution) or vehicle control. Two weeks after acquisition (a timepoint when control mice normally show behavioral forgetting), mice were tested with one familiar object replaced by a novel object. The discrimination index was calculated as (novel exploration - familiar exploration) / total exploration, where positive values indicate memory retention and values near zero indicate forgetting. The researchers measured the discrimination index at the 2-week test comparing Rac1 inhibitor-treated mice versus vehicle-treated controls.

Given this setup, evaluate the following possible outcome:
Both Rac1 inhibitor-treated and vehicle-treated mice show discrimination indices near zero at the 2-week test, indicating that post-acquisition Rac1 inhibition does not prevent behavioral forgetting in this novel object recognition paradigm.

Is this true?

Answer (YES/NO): NO